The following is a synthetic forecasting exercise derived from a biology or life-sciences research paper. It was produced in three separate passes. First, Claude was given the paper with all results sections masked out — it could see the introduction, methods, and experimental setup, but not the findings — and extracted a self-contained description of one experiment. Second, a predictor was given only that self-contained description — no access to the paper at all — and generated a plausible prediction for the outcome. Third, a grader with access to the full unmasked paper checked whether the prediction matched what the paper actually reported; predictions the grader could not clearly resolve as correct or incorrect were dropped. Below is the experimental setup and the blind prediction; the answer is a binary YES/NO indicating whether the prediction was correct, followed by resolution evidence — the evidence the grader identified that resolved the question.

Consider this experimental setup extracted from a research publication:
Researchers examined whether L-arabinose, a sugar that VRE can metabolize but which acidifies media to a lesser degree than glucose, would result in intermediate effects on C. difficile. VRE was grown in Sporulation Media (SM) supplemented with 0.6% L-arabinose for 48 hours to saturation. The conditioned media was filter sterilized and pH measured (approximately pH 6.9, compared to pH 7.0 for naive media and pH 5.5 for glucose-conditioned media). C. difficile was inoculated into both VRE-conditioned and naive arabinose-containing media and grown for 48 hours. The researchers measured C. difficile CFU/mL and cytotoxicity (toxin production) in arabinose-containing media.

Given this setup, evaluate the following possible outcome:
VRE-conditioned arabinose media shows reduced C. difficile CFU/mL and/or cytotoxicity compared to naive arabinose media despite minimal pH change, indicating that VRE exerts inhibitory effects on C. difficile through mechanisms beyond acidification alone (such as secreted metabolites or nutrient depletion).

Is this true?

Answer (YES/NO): NO